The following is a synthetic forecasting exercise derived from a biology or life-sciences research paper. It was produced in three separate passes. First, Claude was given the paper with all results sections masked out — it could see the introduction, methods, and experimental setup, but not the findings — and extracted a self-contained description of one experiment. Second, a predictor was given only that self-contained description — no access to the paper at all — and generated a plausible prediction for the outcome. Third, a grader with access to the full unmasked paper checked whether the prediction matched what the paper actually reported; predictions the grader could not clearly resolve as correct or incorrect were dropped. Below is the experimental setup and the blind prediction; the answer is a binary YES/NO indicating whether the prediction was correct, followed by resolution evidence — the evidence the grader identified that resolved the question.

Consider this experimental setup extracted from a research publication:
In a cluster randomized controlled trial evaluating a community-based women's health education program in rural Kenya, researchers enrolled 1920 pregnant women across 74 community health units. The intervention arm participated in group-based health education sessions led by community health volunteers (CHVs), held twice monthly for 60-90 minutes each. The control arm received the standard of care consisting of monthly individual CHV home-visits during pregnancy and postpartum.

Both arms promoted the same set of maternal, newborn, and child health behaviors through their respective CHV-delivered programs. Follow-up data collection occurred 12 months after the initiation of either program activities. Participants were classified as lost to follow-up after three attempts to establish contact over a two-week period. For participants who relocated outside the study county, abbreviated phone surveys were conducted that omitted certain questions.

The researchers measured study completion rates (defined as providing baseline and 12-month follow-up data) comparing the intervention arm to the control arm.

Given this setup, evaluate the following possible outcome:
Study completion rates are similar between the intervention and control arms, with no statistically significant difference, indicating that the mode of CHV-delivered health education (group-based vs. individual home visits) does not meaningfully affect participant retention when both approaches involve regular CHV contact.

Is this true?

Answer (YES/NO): YES